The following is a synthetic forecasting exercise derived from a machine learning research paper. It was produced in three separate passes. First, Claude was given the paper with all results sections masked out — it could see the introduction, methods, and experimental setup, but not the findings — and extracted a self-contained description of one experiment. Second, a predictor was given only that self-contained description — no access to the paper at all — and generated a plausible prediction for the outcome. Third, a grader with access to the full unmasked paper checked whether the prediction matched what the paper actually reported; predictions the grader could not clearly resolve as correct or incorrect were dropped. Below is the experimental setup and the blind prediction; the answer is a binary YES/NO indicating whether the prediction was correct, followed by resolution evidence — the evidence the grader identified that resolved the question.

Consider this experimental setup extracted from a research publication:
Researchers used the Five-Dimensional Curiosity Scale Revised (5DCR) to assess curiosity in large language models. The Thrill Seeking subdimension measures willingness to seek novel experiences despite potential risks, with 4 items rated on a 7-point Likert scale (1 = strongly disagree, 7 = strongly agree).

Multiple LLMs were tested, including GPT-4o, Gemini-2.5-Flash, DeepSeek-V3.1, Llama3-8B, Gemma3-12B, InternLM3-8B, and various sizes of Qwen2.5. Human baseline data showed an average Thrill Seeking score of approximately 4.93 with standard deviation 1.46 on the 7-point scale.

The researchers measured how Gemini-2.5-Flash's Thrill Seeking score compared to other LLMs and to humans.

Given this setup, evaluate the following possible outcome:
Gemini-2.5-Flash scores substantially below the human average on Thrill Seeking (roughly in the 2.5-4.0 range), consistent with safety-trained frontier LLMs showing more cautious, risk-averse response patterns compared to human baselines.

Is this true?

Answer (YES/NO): NO